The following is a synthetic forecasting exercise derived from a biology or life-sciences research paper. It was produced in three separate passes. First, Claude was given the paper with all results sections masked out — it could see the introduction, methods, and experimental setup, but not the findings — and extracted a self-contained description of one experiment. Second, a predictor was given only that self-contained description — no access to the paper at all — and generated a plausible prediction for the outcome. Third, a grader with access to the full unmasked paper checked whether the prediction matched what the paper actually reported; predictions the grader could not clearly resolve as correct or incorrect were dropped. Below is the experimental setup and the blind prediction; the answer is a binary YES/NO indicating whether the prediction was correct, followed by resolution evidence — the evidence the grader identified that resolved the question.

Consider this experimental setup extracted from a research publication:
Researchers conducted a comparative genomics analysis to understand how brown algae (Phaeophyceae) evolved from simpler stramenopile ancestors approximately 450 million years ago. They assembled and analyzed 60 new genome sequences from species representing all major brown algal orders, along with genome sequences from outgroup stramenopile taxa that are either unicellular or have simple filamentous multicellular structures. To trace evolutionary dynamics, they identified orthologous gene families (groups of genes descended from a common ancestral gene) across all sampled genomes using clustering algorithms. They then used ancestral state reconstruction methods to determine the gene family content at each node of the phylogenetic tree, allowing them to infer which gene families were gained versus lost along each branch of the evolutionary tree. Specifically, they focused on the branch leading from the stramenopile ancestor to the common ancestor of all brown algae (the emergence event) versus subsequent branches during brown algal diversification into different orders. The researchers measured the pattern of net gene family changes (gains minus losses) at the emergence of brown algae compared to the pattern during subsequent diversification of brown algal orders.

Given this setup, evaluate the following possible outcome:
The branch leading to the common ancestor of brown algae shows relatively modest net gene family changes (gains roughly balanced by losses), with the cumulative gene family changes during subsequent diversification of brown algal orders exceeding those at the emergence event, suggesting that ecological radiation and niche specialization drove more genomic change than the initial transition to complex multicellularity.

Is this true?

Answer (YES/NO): NO